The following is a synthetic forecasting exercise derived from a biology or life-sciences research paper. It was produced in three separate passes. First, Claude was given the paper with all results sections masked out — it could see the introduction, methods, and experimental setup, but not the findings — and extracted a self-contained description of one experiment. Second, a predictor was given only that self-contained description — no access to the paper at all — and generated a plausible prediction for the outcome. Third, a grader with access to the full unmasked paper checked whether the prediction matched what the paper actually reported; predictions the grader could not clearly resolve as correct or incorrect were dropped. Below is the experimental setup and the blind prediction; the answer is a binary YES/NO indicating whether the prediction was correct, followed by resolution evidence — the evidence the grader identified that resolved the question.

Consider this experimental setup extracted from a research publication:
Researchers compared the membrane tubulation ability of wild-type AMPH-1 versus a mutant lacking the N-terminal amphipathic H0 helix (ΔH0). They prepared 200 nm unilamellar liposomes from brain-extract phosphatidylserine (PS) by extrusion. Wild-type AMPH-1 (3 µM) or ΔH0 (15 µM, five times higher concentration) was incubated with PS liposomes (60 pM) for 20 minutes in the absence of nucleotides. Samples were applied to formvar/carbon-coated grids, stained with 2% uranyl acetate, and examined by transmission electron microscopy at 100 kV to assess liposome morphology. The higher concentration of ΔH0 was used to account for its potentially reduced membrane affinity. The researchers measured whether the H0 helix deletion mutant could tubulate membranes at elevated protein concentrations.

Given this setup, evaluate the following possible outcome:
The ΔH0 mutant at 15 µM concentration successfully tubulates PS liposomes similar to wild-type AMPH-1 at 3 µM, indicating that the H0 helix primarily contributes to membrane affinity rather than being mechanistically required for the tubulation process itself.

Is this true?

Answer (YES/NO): NO